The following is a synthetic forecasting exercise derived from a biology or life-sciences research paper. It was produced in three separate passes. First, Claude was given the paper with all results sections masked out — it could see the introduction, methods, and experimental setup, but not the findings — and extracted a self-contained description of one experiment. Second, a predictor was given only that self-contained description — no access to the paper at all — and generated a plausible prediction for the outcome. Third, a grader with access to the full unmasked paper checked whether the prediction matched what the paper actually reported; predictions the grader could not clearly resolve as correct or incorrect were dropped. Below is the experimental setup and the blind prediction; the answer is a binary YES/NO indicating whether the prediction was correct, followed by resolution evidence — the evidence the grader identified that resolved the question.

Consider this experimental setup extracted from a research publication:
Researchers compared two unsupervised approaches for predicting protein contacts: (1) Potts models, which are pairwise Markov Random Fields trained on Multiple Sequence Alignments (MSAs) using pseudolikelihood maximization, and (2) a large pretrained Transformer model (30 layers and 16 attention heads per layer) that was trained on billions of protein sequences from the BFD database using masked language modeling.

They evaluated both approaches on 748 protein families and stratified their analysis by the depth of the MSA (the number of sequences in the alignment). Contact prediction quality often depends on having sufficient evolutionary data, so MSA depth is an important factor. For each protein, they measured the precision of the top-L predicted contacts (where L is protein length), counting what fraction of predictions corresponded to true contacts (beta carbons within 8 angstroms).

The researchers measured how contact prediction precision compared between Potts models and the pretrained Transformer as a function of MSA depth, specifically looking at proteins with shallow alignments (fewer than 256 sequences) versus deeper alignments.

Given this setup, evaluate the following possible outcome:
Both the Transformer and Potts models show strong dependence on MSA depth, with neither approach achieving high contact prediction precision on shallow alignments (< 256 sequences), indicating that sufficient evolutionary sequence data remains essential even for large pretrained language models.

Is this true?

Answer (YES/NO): NO